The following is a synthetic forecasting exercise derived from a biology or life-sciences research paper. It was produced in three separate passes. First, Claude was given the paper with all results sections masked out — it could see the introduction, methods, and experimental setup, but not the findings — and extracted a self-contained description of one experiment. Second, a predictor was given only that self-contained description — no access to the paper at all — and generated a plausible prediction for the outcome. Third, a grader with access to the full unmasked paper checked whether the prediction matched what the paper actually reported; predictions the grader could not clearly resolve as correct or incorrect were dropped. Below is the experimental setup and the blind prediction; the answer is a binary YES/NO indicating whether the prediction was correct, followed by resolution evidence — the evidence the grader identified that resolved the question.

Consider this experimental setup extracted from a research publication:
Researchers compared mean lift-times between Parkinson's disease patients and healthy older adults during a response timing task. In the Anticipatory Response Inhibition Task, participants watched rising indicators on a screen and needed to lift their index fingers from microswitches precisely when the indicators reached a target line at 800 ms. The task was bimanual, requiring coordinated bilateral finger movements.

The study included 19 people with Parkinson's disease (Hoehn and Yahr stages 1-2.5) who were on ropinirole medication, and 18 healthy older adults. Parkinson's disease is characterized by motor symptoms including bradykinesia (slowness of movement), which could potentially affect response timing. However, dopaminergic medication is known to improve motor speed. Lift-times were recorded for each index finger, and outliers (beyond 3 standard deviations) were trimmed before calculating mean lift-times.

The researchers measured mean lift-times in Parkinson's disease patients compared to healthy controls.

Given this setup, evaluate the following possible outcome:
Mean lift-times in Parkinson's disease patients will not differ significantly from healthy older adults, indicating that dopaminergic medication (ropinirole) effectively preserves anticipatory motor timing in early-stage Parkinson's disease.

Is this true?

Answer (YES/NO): YES